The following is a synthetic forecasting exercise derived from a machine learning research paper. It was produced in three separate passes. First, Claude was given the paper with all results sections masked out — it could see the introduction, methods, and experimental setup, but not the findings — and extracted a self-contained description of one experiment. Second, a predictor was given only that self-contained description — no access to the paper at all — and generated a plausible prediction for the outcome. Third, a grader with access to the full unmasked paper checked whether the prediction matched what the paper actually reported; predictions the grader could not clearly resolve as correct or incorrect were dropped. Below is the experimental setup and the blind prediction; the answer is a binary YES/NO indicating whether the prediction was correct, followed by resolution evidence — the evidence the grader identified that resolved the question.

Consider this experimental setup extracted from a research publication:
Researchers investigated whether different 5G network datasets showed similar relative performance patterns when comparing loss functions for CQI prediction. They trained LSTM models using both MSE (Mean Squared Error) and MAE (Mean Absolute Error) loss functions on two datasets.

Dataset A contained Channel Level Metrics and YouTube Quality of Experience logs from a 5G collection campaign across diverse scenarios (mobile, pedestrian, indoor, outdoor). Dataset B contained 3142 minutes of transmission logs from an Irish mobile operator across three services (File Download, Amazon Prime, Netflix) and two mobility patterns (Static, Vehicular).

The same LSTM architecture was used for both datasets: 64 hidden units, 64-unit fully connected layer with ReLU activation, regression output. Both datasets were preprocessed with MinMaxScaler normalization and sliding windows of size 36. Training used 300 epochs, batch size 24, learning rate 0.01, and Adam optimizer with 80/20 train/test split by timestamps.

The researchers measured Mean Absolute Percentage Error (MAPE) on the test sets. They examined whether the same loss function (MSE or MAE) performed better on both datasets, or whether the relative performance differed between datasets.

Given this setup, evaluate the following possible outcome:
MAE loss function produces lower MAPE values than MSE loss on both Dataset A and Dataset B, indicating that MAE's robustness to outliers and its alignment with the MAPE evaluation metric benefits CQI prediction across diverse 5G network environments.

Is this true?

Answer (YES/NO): YES